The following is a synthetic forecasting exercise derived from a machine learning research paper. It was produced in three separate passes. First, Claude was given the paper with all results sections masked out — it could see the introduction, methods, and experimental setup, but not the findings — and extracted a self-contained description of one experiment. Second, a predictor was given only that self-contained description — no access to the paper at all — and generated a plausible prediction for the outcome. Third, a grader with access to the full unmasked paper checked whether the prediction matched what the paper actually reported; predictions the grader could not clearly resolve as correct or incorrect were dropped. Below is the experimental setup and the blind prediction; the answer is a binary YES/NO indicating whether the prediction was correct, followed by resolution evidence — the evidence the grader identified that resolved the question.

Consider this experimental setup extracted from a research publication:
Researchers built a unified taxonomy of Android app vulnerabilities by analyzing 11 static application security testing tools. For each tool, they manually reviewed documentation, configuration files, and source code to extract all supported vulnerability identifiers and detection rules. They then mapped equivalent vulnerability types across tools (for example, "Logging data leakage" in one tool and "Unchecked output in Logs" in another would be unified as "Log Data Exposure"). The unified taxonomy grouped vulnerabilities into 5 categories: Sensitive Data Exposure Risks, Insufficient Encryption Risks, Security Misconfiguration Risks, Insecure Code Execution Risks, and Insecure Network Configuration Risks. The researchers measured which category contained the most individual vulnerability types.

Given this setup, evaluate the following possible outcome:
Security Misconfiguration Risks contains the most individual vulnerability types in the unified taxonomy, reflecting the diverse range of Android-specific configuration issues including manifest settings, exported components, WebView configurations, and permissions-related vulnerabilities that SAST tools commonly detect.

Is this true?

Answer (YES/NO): NO